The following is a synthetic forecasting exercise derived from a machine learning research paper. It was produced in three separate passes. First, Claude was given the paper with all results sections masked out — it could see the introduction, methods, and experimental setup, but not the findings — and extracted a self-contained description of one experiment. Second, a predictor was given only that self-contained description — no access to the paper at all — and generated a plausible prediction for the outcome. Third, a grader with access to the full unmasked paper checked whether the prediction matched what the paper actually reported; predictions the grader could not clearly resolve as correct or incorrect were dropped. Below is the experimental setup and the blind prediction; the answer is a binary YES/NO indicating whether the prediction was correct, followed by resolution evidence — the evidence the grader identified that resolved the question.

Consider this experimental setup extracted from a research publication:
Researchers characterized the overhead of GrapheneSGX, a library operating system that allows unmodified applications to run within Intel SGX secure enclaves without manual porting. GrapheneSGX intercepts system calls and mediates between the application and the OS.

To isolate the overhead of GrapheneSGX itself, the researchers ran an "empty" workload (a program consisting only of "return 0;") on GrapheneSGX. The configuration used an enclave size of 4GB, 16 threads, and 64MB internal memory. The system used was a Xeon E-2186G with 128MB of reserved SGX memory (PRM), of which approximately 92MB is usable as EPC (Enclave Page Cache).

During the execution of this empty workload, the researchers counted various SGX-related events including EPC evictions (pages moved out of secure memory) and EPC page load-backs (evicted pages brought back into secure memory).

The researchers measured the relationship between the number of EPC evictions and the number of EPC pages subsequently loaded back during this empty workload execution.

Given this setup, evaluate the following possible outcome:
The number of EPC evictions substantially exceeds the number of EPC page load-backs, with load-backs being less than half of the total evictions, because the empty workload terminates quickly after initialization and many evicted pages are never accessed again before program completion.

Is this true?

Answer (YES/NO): YES